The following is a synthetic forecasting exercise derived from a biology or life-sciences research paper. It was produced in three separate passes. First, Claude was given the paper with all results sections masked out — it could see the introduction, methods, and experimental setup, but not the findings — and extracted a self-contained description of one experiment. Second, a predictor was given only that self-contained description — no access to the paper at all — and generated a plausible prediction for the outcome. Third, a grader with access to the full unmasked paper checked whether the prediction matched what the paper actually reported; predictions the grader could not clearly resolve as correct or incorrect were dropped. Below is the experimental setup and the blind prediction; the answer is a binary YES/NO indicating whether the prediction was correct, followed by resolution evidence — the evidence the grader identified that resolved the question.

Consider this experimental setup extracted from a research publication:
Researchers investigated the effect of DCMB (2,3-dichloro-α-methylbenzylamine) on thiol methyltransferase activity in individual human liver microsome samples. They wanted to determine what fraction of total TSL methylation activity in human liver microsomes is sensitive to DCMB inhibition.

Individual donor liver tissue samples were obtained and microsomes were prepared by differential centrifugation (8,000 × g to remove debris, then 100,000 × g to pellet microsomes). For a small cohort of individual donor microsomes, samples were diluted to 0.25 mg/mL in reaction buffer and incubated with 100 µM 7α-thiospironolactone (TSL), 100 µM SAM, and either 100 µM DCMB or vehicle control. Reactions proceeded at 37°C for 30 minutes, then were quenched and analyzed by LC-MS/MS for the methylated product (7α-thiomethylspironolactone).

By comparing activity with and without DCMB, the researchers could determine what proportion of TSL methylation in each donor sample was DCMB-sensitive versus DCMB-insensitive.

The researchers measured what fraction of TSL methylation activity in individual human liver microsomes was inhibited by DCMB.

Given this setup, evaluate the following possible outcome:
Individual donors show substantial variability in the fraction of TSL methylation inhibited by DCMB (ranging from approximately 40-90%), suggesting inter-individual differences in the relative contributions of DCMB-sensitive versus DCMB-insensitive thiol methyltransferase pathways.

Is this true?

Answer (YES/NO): NO